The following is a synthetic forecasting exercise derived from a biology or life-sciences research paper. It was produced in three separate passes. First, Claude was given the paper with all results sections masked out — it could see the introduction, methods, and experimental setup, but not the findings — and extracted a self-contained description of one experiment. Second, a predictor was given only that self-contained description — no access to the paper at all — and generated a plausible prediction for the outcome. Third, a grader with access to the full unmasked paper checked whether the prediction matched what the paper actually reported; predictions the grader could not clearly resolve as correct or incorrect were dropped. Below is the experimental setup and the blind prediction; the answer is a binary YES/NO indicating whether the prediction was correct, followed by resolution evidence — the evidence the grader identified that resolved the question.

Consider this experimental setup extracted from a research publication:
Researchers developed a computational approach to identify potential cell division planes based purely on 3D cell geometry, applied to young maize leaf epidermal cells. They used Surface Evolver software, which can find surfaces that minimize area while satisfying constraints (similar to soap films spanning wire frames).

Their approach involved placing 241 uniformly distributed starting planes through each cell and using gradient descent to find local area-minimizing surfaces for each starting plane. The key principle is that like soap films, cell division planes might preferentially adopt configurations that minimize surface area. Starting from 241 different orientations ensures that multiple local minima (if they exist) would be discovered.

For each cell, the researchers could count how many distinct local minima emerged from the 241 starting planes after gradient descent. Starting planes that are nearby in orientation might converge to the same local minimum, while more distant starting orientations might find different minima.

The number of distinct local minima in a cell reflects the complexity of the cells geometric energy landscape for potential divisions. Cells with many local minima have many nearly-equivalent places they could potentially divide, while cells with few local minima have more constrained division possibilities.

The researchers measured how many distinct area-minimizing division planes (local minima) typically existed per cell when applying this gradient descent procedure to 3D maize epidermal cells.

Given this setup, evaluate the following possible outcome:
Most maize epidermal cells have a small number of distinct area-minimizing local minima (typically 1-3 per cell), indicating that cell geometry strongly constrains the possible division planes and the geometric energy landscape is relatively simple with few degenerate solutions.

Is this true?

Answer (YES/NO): YES